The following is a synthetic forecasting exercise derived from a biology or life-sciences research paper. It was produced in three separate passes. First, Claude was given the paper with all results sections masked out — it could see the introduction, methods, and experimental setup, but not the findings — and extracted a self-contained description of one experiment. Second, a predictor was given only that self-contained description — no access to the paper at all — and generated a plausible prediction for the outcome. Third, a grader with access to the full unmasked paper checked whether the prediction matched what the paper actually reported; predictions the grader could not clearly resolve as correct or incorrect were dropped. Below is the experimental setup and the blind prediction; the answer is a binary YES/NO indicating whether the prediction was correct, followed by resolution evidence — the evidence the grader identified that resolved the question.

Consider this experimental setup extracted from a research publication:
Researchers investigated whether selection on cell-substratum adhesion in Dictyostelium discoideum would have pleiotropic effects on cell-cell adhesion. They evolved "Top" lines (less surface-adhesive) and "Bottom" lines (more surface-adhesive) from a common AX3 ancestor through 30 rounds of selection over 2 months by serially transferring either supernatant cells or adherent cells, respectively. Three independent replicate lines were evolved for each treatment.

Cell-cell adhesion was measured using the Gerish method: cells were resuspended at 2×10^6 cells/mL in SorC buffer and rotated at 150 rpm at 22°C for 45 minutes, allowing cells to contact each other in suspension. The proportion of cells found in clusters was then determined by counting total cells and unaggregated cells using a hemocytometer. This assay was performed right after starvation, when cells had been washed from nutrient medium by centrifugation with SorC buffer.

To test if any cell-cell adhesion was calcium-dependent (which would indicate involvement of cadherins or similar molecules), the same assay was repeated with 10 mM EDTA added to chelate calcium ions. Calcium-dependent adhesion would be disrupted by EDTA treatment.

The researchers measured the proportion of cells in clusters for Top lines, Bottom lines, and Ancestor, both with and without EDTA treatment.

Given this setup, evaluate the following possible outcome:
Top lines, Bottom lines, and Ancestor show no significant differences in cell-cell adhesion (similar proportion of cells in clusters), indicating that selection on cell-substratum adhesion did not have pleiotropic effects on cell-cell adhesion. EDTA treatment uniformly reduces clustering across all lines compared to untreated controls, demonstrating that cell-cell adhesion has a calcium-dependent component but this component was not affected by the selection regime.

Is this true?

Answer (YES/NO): NO